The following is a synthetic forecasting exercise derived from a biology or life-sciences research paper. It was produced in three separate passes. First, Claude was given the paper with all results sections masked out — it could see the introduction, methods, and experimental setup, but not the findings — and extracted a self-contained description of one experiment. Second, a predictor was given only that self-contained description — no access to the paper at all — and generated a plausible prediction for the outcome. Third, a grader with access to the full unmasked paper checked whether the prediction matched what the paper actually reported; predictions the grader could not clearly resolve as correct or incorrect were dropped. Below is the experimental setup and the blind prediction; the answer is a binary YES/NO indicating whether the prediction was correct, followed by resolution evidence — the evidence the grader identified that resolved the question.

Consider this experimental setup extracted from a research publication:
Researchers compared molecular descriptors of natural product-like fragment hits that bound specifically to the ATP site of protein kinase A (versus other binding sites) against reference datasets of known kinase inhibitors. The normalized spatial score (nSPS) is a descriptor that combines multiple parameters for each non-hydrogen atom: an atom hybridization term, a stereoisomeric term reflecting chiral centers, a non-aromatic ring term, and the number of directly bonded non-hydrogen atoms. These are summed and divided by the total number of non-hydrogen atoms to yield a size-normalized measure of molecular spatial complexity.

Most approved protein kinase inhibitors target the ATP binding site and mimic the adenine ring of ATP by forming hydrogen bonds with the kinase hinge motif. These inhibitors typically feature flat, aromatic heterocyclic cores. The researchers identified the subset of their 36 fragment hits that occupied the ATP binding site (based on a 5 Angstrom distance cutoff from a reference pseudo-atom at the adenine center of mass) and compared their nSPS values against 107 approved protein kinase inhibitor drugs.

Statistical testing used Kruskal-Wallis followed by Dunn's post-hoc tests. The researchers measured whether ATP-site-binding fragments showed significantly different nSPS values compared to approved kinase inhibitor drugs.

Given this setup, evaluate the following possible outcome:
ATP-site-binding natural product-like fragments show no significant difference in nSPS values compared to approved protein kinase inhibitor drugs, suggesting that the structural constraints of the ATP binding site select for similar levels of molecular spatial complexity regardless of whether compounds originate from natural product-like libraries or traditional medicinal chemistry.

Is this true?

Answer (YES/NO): NO